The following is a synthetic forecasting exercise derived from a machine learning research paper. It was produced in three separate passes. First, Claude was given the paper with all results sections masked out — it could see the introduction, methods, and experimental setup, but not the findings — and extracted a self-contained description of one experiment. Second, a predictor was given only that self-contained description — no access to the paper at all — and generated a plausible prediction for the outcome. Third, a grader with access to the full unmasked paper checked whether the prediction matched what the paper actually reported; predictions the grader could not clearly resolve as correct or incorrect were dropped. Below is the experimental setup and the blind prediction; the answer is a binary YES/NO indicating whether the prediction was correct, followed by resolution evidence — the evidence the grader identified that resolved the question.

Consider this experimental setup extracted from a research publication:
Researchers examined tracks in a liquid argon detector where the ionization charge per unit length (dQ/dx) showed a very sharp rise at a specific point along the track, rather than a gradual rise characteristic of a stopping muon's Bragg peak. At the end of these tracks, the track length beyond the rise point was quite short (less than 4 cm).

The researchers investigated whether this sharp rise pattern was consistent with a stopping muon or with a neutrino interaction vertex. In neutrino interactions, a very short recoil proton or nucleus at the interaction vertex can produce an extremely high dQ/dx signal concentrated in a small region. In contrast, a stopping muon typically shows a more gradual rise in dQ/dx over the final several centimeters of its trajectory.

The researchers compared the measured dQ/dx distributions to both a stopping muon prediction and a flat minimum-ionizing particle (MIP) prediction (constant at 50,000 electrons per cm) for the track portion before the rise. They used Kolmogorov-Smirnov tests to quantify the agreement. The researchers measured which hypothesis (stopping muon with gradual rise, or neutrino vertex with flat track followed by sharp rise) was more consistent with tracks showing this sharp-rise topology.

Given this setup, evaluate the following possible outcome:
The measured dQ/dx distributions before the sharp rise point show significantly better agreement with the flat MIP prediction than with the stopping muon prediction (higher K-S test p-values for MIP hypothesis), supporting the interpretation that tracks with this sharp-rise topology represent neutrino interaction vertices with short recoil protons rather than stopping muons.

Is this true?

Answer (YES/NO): YES